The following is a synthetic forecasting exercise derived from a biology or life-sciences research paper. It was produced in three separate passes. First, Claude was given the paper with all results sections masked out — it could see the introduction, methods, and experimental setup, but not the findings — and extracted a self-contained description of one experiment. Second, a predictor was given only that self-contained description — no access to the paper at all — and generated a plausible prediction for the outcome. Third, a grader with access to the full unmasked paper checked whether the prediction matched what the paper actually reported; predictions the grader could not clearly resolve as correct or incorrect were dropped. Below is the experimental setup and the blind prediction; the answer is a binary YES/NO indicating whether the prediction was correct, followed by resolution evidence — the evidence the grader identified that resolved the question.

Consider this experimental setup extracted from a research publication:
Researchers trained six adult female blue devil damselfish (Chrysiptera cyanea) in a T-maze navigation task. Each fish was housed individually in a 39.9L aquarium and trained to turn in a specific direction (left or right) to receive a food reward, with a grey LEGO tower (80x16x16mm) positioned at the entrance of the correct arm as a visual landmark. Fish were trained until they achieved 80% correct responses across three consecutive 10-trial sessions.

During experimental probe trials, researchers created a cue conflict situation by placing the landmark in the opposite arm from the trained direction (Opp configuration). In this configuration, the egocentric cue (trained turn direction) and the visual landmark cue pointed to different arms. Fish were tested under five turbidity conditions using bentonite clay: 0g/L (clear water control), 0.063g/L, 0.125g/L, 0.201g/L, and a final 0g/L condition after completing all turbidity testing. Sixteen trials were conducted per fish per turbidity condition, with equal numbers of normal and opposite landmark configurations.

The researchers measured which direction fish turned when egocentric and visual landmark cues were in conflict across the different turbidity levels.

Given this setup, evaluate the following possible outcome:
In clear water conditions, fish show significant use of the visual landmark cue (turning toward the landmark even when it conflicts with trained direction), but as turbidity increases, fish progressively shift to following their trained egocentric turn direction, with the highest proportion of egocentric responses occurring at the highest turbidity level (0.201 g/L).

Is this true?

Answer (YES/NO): NO